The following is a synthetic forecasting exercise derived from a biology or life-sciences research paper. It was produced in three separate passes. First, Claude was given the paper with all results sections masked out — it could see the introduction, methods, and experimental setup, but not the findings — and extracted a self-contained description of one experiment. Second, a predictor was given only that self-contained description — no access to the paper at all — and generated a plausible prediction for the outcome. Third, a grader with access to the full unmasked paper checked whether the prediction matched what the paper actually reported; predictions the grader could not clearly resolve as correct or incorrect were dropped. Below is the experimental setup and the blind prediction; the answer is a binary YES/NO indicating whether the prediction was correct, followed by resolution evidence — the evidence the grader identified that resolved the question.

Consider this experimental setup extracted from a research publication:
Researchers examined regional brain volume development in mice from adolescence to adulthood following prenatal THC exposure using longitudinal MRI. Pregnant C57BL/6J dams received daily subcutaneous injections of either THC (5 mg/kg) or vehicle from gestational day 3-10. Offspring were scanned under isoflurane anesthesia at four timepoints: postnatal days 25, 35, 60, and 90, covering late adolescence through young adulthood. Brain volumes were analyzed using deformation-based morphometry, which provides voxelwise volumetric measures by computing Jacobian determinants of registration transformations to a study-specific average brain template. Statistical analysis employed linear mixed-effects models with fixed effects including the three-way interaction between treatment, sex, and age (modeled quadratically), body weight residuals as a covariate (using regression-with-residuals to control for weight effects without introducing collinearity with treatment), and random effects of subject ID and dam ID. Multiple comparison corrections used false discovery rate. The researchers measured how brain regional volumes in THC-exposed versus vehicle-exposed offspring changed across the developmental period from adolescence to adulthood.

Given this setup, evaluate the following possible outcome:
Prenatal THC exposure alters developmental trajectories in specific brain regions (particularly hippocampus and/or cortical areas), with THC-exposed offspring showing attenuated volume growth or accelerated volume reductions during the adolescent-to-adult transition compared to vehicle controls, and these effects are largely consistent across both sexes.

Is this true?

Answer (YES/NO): NO